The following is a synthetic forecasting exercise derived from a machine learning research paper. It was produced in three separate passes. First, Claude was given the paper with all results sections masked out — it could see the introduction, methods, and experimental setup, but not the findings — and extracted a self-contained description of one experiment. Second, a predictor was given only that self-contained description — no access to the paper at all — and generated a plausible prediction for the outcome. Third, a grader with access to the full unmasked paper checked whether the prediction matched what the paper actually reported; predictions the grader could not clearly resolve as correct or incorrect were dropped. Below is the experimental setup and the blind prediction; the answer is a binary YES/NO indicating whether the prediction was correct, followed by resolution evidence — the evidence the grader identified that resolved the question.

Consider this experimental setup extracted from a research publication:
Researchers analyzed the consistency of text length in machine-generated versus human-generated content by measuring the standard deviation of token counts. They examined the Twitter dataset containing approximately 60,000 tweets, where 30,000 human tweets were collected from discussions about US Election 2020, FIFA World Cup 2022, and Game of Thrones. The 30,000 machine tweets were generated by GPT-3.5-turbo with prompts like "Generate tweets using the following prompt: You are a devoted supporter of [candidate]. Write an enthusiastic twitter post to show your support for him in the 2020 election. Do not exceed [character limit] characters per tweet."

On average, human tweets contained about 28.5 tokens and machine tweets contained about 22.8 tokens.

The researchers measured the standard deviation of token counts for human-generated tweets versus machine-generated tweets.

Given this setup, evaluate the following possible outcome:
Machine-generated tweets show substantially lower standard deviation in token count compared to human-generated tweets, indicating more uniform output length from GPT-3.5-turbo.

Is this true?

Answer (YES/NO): YES